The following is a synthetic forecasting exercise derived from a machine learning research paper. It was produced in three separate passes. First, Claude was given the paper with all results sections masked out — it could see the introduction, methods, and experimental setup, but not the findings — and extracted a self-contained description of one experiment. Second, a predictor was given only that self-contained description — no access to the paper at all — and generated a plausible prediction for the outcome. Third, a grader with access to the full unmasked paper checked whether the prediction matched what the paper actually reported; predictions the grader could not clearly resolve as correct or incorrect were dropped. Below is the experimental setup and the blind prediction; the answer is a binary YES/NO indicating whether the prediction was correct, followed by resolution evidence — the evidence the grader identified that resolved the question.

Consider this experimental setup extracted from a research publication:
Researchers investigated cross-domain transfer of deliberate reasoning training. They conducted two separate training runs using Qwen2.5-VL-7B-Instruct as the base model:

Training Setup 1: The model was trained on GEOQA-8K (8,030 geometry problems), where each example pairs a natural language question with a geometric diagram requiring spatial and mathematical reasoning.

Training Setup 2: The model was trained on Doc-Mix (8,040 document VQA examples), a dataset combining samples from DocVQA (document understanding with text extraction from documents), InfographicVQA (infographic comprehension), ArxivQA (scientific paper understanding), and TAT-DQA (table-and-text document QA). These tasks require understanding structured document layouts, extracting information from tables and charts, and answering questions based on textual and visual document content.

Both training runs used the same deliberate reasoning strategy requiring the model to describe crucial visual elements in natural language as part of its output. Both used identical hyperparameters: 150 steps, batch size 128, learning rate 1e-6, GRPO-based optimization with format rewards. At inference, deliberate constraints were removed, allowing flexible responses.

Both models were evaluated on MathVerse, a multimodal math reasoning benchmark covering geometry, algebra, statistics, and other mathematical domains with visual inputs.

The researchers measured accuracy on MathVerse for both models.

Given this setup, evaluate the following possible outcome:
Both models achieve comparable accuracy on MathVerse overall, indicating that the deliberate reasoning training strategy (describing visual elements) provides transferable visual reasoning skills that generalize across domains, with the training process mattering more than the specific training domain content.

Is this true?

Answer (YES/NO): YES